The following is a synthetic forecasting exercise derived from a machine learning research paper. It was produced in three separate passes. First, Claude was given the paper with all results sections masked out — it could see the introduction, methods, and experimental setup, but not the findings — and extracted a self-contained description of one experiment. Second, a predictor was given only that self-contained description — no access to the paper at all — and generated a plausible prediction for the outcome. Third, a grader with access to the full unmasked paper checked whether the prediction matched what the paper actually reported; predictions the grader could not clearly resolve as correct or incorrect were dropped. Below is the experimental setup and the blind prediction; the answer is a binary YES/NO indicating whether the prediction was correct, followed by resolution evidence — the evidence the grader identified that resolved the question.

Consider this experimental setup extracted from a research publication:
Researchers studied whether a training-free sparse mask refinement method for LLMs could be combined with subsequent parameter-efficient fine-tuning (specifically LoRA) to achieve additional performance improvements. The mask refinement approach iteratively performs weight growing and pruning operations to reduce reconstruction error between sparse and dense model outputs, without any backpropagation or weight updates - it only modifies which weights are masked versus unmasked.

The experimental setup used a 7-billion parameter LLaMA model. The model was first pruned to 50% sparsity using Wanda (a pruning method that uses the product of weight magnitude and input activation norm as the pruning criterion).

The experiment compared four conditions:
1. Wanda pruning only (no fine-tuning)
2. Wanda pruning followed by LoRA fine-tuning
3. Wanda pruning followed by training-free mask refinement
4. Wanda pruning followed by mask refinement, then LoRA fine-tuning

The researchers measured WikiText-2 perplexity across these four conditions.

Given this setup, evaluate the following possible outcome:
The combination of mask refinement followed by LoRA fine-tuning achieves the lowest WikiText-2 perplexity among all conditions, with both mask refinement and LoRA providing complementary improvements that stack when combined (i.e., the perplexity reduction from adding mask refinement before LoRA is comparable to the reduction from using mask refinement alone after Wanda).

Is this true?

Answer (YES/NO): YES